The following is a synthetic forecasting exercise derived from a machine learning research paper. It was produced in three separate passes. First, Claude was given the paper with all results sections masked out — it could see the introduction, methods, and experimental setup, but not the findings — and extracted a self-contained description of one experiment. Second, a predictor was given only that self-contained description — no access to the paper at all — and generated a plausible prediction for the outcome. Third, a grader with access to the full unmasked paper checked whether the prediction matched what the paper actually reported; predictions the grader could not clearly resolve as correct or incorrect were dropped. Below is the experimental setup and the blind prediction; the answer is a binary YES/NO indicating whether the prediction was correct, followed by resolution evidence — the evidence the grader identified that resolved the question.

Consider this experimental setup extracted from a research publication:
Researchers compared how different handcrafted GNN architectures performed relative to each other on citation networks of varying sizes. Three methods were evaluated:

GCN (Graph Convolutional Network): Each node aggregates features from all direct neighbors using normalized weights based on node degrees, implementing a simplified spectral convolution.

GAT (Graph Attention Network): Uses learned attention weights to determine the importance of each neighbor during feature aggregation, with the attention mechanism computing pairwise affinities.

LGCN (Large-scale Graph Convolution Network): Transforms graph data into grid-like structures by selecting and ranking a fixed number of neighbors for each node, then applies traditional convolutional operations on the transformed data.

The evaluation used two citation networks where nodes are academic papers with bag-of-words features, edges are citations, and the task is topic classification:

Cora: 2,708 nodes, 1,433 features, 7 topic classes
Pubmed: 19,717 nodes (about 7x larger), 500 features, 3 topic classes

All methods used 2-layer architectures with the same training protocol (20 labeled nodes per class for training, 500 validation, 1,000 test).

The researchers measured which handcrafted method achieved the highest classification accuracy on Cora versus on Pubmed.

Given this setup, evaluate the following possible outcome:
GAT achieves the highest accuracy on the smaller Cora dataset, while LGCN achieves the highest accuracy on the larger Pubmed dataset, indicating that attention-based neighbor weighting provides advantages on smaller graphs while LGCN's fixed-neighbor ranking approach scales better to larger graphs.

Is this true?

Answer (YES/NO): NO